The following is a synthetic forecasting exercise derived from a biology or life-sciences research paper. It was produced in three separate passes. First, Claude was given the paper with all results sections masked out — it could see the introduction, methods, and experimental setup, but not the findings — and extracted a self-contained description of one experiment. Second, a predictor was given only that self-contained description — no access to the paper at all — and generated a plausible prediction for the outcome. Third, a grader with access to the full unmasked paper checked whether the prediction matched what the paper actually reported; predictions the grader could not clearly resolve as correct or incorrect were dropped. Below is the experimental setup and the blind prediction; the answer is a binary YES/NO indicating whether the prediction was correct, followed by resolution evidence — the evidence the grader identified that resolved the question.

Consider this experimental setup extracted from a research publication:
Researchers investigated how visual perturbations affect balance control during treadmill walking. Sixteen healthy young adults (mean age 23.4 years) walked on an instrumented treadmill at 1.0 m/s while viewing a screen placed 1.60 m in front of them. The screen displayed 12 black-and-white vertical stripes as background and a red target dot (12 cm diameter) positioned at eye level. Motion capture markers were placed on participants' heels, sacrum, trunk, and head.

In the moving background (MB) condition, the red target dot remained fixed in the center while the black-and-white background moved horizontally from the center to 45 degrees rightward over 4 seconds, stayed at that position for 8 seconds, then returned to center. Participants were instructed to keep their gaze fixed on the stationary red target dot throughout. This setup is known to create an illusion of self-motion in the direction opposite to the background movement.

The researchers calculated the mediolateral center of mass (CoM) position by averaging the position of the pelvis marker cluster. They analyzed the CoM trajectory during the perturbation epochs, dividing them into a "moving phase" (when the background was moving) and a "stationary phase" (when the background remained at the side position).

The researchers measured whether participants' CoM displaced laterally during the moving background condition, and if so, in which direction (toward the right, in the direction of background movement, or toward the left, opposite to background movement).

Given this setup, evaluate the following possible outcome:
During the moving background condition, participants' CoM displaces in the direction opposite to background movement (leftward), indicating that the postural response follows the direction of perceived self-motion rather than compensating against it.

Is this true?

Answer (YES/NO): YES